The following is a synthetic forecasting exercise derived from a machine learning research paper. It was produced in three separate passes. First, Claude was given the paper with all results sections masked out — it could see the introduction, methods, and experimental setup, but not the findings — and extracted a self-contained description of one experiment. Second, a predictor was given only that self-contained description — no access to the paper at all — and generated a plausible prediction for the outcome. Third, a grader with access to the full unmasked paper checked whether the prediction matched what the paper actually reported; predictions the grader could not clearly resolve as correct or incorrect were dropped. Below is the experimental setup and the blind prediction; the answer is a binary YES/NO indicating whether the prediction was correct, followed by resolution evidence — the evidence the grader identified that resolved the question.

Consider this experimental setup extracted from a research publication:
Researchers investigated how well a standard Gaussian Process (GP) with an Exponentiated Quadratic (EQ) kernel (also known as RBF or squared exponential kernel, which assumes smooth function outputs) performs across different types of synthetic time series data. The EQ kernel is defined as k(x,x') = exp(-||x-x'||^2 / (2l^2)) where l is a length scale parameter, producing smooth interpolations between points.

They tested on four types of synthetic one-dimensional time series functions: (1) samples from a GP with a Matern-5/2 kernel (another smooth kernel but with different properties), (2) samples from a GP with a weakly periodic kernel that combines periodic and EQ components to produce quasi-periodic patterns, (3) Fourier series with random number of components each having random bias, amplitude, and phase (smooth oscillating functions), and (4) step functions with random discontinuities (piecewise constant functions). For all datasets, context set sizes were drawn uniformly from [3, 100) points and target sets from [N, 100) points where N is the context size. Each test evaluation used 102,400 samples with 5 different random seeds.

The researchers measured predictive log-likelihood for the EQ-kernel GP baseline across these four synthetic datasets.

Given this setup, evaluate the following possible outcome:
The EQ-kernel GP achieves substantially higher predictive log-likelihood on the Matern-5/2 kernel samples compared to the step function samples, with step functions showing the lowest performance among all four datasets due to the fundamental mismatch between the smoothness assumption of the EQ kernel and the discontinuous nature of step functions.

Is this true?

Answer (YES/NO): YES